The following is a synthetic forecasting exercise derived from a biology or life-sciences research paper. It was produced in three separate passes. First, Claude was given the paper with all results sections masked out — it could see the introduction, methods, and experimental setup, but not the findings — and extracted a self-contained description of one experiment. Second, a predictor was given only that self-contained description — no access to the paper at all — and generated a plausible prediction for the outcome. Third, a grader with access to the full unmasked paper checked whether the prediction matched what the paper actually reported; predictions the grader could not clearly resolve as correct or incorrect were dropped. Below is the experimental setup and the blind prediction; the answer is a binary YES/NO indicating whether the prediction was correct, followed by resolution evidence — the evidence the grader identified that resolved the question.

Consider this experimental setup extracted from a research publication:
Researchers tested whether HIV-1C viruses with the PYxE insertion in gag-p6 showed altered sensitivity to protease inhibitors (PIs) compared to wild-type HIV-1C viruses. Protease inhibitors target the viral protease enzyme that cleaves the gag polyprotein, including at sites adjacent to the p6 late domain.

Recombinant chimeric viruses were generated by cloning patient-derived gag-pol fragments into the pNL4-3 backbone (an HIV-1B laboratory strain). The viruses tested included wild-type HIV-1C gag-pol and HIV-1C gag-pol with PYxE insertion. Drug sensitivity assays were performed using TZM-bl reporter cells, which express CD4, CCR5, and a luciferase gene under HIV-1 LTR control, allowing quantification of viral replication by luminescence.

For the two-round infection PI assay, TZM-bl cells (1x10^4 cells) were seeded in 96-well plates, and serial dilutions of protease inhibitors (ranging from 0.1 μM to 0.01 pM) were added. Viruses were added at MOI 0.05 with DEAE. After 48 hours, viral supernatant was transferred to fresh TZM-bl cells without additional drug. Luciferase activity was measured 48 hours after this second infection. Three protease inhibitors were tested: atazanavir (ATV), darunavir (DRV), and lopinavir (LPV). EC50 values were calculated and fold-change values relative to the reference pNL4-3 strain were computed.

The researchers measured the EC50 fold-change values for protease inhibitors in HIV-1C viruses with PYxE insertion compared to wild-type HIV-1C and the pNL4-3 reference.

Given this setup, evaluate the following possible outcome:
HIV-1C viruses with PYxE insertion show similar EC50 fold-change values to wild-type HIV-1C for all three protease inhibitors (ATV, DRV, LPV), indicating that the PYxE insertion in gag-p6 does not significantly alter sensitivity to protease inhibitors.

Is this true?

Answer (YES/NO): NO